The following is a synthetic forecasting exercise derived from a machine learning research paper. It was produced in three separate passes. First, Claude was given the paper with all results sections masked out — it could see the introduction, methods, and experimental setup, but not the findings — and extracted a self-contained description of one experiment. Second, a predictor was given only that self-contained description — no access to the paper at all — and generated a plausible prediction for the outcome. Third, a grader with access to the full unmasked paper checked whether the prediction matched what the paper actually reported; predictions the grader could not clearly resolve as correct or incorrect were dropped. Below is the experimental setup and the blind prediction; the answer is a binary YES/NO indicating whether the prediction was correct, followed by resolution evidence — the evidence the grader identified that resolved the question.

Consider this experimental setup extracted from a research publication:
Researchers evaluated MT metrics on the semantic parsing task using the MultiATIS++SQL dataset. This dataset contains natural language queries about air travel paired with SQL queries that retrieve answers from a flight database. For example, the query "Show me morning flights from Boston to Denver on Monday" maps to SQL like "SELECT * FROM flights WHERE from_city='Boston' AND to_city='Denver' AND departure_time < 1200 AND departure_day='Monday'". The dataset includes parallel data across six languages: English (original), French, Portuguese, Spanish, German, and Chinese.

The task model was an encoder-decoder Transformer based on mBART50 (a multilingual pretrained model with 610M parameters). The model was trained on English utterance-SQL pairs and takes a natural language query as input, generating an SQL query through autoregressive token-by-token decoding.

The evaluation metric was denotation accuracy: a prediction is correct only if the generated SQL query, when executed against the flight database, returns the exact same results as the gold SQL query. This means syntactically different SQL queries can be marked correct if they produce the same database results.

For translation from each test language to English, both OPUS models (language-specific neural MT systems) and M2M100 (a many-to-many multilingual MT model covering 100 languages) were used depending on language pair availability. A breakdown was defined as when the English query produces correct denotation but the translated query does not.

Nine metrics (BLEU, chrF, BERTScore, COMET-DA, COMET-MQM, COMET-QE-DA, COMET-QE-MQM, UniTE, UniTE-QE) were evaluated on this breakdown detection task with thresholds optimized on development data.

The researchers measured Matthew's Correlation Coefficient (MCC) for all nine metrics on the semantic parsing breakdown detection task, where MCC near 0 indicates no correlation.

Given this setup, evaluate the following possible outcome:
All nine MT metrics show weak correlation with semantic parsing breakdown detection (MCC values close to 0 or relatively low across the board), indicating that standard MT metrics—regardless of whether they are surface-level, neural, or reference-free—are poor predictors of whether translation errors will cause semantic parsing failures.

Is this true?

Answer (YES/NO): YES